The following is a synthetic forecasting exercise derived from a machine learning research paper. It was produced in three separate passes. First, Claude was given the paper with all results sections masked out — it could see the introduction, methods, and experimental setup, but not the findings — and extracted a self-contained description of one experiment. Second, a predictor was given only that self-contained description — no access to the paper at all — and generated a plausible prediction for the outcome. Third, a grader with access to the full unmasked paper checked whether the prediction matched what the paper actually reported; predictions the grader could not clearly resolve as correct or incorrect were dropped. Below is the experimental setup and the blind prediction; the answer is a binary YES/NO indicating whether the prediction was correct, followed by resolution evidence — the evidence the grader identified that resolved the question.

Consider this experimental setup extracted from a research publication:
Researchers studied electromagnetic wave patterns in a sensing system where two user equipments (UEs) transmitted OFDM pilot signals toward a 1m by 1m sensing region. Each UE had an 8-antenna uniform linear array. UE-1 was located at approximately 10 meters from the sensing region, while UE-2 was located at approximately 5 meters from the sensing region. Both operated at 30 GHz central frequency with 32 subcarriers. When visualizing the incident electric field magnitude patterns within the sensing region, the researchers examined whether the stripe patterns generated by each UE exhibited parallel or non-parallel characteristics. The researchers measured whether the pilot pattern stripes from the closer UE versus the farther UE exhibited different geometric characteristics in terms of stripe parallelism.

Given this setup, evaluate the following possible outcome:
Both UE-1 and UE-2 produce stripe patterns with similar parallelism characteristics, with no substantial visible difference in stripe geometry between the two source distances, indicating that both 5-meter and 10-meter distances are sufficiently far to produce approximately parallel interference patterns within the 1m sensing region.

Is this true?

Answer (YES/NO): NO